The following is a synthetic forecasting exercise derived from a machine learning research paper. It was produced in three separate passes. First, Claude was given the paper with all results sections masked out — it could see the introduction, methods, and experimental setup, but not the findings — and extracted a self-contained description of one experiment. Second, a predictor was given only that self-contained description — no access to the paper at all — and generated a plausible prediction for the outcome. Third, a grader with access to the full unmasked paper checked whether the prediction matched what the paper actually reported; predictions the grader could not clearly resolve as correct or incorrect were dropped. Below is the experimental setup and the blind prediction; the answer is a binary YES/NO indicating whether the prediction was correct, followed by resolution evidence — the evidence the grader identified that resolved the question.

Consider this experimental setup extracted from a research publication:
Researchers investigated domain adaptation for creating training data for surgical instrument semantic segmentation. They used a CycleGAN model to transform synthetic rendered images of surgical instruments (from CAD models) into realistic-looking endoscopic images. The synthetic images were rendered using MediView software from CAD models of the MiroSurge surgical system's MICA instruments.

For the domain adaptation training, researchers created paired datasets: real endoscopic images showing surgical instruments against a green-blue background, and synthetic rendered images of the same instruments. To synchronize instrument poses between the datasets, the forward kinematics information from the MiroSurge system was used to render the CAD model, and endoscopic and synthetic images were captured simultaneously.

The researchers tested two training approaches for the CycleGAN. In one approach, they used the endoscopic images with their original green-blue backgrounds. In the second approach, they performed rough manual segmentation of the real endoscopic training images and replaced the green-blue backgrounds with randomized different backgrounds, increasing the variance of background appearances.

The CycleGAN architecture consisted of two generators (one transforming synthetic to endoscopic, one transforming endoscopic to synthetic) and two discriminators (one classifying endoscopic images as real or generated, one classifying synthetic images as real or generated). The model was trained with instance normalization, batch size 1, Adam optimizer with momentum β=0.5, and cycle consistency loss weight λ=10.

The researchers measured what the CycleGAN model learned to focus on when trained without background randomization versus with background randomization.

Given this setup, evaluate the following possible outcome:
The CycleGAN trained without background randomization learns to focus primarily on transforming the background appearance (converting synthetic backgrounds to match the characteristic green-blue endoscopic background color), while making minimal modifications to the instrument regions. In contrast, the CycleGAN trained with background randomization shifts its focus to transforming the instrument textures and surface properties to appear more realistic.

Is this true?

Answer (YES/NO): NO